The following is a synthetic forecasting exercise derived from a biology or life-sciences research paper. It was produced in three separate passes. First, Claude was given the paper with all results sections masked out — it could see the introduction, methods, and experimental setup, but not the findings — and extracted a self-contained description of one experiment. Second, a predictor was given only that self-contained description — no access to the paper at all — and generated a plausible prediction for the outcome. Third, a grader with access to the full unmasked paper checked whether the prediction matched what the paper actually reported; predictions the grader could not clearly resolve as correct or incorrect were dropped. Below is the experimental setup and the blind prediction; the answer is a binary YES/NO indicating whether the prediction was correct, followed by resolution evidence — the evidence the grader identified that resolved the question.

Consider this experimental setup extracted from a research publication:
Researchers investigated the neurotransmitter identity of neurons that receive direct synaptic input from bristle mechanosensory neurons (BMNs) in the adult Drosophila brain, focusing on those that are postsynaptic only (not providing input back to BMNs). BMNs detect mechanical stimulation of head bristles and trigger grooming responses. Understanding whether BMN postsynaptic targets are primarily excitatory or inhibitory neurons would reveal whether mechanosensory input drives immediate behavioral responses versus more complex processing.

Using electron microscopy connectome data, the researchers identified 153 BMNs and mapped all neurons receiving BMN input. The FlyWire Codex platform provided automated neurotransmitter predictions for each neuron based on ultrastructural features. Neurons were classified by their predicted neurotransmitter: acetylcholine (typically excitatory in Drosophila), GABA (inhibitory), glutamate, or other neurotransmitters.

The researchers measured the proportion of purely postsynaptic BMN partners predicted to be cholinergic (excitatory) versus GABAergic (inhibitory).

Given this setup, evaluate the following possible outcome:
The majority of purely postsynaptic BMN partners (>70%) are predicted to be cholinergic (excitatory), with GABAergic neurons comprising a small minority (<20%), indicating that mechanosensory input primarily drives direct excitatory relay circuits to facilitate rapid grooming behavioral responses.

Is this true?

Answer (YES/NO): NO